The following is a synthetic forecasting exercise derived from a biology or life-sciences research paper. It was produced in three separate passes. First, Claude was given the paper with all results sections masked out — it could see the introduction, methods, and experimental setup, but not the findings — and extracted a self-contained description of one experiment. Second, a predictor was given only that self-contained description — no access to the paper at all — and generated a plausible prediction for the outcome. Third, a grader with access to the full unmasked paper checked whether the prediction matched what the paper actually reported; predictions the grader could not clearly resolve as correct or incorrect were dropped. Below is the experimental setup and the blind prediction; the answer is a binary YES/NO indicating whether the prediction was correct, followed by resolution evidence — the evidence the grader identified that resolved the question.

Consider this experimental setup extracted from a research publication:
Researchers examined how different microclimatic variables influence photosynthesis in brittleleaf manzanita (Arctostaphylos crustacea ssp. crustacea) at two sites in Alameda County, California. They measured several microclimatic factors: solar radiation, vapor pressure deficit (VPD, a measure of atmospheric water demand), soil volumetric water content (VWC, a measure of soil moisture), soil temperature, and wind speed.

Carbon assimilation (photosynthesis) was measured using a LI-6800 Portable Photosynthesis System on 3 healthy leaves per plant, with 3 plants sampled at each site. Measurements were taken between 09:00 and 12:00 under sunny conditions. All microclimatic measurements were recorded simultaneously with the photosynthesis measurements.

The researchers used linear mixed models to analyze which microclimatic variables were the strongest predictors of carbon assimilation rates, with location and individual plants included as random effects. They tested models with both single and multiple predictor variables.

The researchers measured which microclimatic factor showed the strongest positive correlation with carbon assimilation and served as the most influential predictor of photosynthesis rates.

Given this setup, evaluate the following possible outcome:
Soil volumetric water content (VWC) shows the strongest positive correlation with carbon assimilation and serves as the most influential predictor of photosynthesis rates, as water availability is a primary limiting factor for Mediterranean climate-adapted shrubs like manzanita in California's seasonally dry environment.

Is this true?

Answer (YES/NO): NO